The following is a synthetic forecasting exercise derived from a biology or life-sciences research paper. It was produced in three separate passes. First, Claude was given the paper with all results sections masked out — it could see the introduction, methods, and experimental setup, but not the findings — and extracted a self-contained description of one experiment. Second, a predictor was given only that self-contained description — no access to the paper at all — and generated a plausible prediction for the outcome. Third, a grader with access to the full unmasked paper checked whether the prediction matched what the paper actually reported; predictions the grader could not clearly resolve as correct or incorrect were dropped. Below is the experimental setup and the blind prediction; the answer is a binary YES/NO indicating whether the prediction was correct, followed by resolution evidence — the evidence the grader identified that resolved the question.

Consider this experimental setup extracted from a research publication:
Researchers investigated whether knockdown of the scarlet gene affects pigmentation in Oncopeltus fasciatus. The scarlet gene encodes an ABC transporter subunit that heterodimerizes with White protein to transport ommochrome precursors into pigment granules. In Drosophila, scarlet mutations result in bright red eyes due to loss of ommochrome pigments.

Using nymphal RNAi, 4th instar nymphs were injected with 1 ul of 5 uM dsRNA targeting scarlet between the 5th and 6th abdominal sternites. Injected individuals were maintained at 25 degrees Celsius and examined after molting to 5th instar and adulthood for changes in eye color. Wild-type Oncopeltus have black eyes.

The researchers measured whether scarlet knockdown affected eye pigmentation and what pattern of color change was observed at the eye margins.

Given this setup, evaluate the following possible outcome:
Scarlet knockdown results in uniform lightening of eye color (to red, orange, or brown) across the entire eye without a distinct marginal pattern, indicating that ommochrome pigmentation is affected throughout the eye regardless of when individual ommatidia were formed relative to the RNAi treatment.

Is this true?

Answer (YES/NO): NO